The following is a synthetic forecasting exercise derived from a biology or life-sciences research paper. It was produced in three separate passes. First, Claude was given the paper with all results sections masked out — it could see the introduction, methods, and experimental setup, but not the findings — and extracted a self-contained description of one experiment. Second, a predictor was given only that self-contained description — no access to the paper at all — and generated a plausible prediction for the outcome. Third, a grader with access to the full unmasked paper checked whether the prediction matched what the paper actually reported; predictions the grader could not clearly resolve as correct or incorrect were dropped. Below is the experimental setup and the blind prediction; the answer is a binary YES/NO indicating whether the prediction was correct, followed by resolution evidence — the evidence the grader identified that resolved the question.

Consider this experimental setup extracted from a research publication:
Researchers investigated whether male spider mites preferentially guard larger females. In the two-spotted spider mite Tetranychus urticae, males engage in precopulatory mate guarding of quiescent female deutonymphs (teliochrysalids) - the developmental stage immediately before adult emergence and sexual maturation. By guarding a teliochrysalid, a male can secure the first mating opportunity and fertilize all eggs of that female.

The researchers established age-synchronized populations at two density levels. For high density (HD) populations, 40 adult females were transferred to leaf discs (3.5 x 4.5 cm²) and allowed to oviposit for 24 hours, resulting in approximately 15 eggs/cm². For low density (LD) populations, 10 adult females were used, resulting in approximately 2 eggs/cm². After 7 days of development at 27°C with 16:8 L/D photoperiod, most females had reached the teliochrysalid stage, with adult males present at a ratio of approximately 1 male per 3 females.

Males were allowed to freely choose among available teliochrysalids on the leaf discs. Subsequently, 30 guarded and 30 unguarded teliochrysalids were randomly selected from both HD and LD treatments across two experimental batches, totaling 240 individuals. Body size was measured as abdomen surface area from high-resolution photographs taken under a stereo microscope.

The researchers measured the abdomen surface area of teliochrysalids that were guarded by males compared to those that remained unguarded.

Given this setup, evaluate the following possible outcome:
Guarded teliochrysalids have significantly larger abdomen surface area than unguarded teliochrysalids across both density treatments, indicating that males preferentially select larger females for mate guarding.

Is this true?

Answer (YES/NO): NO